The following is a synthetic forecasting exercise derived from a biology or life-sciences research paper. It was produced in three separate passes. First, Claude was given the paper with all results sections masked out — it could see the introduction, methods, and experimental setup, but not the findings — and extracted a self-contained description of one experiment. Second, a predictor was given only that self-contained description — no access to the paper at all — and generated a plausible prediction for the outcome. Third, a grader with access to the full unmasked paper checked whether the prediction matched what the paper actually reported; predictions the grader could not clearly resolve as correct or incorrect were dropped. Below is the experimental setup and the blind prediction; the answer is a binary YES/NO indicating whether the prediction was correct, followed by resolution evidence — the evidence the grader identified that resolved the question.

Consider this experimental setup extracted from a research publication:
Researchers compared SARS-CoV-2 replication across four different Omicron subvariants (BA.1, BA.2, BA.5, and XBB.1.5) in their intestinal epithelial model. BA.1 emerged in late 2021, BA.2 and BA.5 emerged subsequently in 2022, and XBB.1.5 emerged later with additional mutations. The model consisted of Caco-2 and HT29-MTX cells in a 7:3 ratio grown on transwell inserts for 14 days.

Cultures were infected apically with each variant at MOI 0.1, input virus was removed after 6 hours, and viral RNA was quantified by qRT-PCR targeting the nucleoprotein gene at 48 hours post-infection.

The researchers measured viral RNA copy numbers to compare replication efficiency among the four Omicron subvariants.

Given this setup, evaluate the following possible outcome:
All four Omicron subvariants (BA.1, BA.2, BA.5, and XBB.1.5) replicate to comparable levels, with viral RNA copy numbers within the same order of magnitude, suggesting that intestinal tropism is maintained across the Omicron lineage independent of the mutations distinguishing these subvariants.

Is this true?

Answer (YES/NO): NO